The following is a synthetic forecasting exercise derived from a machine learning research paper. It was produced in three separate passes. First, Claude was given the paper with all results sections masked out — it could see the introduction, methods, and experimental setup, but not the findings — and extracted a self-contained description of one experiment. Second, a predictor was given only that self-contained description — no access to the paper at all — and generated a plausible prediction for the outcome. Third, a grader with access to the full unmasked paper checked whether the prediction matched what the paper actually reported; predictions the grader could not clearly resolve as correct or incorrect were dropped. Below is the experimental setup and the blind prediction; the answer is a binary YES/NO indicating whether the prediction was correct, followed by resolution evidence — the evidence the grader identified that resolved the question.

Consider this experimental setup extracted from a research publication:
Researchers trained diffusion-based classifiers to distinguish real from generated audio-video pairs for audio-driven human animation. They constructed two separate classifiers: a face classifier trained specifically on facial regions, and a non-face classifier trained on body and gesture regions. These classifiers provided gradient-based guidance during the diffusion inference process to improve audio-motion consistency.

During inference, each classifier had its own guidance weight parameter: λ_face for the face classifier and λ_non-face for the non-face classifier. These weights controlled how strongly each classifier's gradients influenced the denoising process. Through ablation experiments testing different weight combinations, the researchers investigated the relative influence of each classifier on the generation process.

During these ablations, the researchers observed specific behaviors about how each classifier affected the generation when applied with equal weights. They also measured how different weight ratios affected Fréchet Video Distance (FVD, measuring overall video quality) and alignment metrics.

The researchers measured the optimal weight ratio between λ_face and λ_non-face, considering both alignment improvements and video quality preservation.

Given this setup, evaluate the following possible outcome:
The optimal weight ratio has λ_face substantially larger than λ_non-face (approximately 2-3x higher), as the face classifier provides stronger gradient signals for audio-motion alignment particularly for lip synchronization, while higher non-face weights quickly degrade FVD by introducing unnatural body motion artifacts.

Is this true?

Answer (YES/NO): NO